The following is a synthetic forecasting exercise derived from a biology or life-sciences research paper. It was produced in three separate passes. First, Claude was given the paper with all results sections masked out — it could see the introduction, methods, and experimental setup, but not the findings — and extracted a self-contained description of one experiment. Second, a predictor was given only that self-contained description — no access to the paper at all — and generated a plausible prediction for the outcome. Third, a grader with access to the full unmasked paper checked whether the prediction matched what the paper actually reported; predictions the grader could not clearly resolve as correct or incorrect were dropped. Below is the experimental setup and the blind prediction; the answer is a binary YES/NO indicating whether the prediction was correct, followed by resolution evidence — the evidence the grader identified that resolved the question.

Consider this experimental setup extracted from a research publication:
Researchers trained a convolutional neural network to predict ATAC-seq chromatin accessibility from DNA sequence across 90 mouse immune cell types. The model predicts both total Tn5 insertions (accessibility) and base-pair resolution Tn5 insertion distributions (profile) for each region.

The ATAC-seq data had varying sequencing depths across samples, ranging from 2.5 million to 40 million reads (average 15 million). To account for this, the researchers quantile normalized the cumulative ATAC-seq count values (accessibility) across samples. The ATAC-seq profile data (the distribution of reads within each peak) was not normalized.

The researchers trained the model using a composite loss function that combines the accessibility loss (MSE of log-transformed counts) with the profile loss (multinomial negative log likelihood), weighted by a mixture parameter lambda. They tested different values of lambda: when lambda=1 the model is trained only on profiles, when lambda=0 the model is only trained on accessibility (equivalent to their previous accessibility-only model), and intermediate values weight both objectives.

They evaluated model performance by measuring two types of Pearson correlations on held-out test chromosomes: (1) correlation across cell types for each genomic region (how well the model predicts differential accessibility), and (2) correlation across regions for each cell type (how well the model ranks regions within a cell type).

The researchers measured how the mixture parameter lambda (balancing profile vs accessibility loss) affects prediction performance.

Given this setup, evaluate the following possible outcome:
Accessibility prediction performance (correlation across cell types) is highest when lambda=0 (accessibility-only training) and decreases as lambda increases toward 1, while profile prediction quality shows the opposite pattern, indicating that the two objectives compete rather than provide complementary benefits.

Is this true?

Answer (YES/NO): NO